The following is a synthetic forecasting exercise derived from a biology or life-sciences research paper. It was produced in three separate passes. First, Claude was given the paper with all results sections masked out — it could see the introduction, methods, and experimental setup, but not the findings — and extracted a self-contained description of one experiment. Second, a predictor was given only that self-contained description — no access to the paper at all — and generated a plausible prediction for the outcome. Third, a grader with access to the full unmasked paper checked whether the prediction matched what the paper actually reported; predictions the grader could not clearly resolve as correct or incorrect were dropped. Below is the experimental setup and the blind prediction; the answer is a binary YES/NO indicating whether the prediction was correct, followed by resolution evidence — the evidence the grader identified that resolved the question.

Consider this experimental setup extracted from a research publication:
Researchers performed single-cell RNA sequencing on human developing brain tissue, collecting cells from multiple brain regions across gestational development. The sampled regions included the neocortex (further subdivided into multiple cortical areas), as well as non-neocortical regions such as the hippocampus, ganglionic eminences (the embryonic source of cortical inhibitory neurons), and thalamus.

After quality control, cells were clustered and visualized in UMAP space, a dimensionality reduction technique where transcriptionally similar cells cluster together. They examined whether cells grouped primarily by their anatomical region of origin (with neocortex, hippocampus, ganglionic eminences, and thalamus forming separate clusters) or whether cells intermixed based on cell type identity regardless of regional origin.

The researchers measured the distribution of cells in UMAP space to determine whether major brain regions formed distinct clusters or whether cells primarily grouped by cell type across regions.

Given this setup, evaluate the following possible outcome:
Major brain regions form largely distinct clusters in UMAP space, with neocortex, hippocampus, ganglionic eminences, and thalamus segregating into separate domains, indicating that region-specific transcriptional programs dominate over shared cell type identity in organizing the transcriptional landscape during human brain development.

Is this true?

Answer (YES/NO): NO